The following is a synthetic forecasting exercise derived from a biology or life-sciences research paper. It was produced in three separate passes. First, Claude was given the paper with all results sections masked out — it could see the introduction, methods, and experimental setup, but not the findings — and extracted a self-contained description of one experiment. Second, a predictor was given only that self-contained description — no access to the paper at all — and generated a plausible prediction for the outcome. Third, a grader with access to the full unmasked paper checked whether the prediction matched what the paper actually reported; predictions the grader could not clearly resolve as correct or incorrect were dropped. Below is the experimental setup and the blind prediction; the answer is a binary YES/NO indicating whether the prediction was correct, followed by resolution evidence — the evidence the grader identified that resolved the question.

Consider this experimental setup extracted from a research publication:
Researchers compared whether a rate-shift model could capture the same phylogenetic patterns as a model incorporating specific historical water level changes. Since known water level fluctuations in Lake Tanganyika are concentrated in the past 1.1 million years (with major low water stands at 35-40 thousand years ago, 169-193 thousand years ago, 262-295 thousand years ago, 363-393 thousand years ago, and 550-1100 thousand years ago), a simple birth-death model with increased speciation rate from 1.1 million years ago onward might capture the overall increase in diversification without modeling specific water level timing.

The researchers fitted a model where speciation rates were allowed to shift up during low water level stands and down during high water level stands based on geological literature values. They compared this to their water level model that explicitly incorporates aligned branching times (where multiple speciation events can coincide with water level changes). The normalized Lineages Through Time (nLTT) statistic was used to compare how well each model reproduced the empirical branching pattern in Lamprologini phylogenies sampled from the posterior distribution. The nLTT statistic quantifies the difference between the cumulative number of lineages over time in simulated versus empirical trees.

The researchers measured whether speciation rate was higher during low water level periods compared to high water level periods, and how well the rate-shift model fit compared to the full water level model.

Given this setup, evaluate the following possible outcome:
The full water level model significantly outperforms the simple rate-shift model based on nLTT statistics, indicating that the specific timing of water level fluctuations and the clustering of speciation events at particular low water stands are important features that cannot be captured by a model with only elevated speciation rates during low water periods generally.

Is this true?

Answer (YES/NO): YES